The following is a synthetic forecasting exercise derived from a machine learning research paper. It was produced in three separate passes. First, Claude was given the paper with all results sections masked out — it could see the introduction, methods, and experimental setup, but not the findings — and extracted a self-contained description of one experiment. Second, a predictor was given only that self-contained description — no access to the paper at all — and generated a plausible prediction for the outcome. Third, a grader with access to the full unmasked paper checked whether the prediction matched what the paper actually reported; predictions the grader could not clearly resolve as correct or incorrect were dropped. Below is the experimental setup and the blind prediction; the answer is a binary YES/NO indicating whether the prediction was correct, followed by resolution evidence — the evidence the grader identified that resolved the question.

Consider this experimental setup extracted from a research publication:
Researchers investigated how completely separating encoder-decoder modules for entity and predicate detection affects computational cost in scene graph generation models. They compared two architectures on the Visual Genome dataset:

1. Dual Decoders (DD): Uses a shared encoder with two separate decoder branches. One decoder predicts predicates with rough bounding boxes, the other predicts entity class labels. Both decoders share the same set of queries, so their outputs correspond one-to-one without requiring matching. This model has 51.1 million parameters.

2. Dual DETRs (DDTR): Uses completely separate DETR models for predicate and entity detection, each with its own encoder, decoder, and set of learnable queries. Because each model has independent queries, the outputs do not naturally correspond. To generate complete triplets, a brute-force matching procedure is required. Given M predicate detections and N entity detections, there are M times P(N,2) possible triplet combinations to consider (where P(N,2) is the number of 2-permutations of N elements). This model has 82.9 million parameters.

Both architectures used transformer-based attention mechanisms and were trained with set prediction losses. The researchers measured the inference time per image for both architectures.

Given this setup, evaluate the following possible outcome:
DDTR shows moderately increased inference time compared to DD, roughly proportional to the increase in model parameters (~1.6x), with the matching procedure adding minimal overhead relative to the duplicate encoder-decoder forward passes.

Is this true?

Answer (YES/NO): NO